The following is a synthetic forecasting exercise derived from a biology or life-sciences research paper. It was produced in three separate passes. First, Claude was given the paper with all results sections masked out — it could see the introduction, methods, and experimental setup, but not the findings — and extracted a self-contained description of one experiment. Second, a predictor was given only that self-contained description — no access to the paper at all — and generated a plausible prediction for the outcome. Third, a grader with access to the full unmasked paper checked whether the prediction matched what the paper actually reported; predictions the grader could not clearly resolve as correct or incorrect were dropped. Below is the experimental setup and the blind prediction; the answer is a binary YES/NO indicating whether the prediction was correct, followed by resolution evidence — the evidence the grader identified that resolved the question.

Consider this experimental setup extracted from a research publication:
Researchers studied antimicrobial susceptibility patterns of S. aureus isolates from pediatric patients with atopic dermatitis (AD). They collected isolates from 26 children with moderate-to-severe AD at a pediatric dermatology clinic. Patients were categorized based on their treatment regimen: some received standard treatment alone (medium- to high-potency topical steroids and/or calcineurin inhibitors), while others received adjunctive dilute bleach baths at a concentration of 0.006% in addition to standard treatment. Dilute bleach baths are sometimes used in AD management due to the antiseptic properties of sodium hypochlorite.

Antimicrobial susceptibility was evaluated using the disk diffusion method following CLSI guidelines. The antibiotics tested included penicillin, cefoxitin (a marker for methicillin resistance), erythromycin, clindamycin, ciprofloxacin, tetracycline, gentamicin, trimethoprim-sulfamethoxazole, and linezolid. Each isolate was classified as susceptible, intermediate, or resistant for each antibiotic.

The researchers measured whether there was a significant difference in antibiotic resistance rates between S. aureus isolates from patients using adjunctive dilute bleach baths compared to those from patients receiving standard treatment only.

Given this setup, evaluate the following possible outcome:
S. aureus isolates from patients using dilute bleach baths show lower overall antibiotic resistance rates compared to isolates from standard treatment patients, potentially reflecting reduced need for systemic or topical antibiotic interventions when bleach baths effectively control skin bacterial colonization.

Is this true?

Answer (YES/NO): NO